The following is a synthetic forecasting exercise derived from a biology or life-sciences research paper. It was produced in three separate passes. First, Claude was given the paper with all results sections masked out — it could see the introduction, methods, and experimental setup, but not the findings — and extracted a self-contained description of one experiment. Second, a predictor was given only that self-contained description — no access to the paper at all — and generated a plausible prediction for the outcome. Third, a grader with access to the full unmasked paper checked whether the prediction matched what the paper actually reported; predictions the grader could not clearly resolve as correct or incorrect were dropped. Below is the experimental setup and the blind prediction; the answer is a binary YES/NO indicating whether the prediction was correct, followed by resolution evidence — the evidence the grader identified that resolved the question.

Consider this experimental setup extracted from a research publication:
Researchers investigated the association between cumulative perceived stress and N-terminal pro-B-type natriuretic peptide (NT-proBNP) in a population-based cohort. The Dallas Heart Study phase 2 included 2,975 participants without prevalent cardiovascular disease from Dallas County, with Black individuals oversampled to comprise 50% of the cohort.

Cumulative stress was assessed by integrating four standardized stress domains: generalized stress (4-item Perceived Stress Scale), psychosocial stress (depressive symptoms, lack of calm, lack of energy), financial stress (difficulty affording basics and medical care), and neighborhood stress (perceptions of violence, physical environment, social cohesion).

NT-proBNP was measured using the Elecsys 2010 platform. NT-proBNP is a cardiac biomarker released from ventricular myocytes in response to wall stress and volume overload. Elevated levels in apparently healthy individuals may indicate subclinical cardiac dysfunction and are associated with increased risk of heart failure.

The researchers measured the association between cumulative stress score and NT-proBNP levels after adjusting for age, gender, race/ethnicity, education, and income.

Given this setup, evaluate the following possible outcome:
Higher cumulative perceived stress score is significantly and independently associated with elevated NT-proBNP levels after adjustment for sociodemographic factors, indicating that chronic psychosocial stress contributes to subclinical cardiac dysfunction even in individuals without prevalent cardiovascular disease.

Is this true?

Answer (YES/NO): NO